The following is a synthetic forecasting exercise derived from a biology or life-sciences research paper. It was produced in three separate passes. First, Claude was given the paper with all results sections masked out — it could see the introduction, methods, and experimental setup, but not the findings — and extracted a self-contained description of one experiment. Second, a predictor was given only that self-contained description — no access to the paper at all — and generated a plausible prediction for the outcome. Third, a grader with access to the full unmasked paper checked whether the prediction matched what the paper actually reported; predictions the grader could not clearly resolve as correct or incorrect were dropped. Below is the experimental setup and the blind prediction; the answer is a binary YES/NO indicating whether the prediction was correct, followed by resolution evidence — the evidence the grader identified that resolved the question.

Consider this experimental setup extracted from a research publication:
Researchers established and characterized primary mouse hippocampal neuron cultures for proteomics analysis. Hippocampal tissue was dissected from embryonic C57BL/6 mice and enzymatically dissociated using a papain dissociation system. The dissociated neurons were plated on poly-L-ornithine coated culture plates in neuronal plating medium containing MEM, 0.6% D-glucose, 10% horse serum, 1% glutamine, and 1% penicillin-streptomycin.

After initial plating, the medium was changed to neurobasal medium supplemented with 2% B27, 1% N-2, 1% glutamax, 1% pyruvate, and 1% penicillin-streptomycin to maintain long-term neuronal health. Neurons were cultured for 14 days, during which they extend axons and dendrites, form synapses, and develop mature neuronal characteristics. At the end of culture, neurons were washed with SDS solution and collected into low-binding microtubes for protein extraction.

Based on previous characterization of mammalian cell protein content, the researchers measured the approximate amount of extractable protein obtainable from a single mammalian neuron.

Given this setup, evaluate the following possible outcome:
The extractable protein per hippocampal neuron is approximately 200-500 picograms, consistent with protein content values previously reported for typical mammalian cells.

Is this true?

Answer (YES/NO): YES